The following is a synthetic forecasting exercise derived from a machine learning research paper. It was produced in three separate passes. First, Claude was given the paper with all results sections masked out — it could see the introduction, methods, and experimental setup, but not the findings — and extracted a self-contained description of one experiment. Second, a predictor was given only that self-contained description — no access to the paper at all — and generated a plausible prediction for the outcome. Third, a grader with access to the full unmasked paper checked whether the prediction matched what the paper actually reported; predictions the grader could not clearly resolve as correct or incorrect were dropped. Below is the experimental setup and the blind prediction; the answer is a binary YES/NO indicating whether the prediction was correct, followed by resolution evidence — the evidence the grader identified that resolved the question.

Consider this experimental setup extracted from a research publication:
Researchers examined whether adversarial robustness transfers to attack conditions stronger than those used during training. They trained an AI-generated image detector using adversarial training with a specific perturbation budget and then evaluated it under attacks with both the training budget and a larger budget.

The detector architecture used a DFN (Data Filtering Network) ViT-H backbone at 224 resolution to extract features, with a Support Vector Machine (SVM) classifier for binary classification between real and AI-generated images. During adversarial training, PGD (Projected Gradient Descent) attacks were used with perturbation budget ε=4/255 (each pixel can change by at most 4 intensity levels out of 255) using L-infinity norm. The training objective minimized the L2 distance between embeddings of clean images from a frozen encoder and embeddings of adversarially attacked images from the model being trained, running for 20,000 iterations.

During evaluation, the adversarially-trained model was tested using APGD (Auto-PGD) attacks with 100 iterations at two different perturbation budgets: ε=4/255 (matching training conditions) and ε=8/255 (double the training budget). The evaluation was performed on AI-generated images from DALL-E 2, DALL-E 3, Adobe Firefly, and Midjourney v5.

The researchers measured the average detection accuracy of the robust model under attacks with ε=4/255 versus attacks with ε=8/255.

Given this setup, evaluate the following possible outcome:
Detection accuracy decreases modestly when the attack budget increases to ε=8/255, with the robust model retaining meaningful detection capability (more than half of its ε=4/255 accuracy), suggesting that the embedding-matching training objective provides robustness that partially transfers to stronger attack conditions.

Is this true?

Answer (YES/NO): YES